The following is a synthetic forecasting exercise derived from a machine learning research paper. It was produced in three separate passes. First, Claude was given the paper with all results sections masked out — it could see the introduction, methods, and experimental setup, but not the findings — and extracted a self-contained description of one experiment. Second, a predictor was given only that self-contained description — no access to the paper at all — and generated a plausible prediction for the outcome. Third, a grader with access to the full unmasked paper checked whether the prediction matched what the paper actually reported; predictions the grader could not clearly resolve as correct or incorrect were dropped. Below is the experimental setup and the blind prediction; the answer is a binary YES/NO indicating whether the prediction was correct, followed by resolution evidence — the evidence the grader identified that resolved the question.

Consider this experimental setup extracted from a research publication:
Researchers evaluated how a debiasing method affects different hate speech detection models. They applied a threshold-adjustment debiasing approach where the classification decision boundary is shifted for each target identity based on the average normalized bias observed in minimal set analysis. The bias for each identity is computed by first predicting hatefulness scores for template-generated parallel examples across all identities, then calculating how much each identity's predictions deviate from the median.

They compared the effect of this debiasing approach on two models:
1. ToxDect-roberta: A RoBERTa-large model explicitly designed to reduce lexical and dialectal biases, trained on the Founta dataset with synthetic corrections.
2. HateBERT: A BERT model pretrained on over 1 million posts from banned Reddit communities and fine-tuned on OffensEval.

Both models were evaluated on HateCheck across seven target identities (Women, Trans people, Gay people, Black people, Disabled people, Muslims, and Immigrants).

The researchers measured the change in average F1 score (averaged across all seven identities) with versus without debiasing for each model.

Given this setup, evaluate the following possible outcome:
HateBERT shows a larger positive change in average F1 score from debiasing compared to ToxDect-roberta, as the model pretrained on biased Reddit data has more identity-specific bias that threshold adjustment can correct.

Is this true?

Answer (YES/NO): YES